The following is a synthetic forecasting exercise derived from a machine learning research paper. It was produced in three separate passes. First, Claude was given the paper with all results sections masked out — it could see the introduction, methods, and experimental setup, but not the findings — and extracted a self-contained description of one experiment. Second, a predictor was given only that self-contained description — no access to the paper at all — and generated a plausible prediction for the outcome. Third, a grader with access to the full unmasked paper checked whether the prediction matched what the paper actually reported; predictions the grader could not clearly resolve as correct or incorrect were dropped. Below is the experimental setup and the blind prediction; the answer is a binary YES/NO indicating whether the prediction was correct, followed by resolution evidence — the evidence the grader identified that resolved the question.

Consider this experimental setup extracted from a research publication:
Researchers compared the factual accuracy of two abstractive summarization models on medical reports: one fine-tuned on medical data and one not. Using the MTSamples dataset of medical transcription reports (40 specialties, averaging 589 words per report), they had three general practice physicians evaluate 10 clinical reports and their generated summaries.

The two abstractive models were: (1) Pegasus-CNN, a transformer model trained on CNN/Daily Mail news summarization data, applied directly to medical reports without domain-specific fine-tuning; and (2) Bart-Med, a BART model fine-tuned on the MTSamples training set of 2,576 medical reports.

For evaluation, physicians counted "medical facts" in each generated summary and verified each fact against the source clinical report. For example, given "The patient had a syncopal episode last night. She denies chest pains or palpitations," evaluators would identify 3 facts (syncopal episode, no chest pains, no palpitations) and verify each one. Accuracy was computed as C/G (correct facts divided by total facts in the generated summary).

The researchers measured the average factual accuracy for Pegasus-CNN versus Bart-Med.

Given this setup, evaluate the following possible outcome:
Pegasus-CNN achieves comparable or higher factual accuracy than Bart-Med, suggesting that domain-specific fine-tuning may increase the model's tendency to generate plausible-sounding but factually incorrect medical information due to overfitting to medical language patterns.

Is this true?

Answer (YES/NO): NO